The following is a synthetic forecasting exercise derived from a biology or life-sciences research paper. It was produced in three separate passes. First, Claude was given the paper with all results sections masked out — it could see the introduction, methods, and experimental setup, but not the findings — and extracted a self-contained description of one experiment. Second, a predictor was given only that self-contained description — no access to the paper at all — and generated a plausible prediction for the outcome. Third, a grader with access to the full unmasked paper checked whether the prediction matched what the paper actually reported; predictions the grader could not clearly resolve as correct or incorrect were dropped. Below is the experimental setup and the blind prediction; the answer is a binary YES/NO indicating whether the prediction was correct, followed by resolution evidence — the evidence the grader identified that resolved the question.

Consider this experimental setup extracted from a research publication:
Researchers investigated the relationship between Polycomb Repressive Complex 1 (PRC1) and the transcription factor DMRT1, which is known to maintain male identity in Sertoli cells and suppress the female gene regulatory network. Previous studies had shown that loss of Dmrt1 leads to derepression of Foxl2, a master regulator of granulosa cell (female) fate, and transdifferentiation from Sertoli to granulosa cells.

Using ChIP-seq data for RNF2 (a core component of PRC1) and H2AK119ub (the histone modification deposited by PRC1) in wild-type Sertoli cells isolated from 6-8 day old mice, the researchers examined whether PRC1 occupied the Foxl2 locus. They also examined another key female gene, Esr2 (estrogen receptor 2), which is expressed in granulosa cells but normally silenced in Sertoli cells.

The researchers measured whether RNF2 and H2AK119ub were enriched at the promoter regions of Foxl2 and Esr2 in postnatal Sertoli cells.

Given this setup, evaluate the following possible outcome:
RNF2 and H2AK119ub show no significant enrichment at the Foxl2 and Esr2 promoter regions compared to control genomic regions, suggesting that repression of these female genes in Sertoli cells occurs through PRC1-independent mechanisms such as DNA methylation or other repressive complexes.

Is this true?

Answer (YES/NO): NO